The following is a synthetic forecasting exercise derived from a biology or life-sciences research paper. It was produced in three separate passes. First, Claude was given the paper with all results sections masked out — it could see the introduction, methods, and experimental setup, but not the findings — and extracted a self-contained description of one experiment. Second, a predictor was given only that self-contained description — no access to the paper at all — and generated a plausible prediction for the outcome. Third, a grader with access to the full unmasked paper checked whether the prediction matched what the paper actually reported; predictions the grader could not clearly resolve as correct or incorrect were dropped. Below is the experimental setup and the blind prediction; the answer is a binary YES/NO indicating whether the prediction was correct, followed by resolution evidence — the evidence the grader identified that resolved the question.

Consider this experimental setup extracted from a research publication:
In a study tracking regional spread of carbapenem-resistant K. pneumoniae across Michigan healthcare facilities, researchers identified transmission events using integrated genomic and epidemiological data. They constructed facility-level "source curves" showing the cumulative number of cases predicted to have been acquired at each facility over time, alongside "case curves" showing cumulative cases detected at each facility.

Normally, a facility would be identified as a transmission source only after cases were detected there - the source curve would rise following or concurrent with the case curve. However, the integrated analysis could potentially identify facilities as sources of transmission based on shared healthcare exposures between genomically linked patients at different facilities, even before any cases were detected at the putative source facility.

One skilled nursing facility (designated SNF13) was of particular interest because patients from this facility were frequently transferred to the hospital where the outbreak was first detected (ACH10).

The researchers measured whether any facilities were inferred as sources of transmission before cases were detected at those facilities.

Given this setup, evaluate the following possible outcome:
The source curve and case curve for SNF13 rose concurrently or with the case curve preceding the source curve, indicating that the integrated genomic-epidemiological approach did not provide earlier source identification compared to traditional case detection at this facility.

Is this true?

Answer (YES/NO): NO